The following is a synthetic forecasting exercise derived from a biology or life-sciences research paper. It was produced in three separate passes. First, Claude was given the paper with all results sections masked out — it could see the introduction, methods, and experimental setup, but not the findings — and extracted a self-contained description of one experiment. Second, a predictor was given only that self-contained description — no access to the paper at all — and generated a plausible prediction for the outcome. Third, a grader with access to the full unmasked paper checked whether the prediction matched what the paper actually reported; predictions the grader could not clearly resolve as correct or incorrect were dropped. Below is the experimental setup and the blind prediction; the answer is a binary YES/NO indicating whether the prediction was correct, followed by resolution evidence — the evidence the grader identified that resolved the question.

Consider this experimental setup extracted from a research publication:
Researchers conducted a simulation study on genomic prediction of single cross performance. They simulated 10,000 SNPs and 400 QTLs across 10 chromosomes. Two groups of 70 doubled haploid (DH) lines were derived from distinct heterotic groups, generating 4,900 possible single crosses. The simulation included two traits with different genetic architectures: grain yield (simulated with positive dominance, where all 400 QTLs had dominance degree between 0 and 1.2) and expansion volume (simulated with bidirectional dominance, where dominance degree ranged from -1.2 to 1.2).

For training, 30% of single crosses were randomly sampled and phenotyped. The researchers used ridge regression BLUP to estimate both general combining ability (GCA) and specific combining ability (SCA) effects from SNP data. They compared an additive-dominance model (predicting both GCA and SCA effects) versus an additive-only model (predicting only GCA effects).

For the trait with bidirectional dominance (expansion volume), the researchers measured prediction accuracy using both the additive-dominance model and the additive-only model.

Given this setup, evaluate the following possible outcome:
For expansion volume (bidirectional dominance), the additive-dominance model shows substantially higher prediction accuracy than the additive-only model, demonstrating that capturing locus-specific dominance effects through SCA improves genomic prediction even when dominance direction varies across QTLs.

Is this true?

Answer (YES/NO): NO